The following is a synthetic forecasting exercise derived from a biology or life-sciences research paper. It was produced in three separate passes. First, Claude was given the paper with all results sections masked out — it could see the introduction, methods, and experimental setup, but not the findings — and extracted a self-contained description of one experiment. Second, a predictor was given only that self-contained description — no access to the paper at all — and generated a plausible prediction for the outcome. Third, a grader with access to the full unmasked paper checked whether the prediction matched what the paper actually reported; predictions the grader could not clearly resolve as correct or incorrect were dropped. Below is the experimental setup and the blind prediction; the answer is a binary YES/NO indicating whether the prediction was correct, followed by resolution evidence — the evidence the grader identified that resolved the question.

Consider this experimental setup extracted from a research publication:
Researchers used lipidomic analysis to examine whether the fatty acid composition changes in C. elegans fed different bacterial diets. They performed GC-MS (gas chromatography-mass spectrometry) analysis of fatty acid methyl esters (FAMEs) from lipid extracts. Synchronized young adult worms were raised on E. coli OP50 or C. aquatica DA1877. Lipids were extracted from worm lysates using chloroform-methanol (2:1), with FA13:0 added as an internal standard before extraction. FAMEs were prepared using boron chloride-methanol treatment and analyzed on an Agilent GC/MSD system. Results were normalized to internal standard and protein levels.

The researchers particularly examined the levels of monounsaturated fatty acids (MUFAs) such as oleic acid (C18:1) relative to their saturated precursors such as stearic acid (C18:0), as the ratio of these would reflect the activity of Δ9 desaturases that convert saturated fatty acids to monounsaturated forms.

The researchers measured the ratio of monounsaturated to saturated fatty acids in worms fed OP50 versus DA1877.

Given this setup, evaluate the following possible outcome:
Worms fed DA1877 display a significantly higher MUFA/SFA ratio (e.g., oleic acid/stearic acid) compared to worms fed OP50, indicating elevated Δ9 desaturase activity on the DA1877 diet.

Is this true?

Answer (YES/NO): NO